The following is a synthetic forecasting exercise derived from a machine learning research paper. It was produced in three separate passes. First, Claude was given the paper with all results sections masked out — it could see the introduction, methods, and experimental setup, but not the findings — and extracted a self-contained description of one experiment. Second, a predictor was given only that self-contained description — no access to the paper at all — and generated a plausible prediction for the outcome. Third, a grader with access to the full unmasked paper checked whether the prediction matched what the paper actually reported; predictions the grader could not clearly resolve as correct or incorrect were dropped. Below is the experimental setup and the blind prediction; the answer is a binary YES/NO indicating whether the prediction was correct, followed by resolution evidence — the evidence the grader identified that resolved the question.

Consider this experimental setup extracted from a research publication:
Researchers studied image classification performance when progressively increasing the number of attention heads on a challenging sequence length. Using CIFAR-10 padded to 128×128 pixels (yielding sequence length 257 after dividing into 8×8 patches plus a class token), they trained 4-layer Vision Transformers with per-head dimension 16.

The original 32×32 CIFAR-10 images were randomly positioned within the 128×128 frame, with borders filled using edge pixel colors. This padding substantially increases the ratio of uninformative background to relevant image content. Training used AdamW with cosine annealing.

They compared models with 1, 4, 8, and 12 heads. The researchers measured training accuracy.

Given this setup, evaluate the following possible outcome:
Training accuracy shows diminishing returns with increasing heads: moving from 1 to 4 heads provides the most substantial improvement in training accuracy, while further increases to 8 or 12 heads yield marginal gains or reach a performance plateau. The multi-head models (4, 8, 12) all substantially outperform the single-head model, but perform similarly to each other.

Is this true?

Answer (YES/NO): NO